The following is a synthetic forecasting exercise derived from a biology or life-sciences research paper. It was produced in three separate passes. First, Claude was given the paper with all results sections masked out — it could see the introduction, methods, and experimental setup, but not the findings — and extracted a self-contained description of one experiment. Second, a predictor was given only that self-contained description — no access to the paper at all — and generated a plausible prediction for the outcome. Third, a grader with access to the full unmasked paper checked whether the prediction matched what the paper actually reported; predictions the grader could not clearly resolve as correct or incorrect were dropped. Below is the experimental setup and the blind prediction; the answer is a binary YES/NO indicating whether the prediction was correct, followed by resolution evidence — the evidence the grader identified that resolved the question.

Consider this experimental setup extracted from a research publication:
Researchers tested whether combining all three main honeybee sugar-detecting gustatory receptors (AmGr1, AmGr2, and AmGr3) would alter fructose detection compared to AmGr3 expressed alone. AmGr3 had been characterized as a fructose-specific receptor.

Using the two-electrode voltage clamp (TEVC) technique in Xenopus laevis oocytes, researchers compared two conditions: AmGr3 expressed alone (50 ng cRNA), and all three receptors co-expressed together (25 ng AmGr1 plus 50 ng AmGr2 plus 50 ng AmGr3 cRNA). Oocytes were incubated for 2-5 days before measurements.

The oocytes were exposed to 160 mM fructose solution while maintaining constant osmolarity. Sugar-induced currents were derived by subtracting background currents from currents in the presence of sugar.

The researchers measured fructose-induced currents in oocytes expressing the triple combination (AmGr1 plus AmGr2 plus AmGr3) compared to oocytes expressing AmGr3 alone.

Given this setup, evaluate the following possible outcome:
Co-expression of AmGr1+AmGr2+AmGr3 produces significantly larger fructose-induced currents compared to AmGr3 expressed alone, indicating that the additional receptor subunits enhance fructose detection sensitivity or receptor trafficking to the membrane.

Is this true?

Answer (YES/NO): NO